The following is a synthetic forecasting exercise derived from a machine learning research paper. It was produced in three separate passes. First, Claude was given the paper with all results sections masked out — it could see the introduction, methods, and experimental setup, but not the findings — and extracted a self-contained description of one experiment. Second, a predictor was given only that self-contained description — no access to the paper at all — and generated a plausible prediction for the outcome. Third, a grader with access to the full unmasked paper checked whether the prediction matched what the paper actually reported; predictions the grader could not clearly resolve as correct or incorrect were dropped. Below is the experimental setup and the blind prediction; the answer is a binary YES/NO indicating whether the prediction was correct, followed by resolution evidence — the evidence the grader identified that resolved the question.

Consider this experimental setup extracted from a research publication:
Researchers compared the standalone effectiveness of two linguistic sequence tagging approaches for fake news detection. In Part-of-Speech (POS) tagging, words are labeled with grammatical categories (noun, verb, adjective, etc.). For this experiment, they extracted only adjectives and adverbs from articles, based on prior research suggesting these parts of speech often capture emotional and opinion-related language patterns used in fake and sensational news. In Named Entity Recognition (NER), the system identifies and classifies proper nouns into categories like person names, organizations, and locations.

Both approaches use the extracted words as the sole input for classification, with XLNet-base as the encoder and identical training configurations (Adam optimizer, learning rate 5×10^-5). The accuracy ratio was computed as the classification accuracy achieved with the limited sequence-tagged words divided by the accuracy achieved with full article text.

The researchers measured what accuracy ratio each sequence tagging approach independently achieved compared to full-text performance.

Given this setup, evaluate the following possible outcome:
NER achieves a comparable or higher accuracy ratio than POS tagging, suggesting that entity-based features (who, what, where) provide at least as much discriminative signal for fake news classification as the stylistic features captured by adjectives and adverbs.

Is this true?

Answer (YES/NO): NO